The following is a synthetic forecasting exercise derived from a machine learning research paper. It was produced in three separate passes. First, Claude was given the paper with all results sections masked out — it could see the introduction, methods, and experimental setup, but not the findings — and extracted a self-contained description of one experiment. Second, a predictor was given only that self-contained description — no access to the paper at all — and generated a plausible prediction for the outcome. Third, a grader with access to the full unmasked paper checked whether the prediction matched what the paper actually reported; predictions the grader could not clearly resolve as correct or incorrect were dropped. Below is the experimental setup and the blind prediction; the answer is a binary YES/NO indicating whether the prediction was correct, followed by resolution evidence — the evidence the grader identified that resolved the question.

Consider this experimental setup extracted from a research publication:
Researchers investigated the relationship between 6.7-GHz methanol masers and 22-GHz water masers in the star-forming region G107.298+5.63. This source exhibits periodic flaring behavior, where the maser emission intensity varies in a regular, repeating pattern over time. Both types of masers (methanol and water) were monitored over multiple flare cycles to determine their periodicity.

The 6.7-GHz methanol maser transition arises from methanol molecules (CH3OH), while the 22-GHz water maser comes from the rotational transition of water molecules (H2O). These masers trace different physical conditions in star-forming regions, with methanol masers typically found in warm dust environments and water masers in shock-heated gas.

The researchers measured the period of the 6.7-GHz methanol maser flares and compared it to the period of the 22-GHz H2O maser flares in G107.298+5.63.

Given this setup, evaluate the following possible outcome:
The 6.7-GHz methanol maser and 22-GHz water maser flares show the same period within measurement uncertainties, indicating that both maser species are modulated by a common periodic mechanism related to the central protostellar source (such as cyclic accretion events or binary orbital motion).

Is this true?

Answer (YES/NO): YES